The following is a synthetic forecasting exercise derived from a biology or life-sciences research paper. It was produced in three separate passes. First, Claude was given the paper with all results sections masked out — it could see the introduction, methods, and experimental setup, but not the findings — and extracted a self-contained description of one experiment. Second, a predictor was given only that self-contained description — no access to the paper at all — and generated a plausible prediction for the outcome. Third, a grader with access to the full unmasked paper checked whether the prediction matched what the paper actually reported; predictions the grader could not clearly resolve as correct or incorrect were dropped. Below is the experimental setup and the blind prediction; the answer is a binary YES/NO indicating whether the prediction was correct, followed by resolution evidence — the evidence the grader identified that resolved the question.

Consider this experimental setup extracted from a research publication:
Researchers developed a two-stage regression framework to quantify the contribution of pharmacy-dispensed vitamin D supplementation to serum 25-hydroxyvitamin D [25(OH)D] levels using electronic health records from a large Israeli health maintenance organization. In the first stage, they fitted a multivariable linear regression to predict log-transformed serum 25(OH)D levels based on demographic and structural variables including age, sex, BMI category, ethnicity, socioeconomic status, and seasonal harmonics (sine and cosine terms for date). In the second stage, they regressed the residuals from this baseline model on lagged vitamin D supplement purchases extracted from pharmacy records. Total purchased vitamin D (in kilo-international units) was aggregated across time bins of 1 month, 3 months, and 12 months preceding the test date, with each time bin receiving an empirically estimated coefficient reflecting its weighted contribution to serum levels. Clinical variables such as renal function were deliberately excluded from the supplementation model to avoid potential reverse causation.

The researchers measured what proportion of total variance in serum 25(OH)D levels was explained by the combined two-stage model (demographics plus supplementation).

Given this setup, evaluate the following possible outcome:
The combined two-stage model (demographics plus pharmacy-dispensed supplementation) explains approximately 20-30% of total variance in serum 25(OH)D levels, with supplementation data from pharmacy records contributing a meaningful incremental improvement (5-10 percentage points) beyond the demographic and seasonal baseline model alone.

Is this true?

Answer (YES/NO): NO